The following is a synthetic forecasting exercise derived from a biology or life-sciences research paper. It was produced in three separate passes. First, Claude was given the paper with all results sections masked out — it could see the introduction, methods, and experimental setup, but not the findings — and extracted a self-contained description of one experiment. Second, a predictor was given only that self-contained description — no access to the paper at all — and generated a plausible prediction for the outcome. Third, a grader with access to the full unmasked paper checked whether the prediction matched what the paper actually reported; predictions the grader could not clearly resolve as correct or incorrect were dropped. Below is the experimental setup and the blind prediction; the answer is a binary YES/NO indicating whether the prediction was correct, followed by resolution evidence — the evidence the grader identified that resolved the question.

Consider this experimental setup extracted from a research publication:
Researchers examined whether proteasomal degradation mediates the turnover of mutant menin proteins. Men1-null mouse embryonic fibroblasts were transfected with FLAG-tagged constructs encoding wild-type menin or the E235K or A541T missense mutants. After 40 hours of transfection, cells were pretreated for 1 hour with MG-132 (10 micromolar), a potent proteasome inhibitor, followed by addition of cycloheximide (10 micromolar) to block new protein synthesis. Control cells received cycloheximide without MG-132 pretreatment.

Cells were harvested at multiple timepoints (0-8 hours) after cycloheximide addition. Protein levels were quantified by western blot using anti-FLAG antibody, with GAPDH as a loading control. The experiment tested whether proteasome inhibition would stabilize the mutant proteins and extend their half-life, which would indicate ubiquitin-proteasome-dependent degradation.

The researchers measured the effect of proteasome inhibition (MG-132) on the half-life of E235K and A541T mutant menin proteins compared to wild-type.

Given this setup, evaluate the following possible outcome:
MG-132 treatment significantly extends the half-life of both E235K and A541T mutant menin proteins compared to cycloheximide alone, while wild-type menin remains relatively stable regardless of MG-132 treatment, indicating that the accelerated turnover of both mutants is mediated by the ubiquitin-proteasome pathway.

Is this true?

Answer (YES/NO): NO